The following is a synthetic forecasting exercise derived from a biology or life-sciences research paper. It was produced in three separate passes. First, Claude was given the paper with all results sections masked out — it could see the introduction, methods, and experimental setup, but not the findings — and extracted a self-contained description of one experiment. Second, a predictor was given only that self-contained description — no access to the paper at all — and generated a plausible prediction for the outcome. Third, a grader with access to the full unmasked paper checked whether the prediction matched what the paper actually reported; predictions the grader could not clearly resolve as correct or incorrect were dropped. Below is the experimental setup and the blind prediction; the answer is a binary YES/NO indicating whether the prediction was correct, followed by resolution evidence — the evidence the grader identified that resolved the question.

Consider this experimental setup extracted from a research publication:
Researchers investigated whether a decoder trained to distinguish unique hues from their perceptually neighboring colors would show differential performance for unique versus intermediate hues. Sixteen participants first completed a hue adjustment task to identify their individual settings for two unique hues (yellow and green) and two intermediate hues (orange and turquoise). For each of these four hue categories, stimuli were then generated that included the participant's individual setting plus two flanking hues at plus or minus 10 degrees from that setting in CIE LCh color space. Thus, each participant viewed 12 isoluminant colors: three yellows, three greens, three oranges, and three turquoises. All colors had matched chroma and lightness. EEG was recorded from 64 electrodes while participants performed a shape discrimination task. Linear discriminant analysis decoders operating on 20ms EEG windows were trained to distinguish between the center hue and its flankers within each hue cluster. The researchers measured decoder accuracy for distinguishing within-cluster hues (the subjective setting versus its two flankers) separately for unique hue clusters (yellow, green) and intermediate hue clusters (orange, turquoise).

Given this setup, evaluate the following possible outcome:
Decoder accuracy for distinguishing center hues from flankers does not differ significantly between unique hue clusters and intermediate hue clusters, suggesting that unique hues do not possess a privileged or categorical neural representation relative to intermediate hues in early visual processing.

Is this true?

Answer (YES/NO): NO